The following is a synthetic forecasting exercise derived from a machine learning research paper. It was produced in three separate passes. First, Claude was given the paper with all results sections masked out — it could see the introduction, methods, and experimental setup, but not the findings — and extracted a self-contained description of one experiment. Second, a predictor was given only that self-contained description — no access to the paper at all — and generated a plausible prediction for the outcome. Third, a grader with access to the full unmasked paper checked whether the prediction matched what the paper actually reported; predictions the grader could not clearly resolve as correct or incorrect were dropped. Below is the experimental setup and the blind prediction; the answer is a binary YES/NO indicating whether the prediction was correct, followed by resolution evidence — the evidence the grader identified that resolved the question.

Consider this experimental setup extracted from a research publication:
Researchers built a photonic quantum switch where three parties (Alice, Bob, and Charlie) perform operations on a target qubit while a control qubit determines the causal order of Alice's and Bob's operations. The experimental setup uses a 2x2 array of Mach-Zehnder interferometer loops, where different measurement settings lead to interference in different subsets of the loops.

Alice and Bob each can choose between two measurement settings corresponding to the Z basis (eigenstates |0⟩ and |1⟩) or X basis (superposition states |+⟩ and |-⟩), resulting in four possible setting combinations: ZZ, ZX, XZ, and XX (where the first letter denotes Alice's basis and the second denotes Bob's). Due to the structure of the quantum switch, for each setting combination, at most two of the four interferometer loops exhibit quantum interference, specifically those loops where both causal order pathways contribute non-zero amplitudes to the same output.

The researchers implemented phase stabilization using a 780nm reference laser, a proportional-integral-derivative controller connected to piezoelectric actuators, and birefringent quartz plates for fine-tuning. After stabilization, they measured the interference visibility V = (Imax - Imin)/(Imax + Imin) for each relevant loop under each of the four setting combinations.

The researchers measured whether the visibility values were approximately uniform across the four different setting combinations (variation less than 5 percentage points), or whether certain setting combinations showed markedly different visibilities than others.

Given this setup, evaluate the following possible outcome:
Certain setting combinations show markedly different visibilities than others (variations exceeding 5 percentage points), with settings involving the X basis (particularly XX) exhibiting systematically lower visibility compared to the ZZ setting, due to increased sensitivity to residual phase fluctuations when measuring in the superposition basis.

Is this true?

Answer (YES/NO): NO